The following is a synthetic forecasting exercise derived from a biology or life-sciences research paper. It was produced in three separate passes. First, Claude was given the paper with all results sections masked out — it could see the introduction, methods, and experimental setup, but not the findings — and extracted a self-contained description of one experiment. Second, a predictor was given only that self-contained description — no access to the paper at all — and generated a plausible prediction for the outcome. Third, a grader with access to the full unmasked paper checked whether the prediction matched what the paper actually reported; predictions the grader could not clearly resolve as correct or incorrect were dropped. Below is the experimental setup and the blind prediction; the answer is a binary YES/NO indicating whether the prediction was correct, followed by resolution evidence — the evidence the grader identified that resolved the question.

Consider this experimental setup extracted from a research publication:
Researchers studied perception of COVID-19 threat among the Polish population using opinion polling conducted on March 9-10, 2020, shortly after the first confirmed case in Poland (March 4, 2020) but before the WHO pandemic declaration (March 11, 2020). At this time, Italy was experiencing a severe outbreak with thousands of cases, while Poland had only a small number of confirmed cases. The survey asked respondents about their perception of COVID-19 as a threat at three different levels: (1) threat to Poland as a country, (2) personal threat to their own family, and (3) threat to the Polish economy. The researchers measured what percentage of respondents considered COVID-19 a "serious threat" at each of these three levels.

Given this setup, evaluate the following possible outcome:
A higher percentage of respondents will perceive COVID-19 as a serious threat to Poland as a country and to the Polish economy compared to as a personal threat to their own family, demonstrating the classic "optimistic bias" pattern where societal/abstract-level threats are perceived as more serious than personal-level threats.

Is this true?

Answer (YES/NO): YES